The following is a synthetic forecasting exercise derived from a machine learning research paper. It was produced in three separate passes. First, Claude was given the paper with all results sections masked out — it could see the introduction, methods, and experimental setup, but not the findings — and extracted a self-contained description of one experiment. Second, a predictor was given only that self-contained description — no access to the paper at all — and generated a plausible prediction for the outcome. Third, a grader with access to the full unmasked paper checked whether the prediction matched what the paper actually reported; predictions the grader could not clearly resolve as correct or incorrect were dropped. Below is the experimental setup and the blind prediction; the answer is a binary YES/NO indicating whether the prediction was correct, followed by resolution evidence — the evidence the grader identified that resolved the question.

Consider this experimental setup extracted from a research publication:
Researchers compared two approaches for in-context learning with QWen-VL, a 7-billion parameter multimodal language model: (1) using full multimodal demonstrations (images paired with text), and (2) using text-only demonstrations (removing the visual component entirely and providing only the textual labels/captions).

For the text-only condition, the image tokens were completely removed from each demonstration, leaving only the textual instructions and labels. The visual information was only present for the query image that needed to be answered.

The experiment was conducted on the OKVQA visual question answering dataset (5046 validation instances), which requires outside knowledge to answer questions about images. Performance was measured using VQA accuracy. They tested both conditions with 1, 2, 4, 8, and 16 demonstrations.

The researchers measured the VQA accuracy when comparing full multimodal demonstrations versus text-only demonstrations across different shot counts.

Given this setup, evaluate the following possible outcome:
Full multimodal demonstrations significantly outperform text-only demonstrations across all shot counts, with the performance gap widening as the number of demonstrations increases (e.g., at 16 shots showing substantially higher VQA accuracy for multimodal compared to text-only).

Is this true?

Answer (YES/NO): NO